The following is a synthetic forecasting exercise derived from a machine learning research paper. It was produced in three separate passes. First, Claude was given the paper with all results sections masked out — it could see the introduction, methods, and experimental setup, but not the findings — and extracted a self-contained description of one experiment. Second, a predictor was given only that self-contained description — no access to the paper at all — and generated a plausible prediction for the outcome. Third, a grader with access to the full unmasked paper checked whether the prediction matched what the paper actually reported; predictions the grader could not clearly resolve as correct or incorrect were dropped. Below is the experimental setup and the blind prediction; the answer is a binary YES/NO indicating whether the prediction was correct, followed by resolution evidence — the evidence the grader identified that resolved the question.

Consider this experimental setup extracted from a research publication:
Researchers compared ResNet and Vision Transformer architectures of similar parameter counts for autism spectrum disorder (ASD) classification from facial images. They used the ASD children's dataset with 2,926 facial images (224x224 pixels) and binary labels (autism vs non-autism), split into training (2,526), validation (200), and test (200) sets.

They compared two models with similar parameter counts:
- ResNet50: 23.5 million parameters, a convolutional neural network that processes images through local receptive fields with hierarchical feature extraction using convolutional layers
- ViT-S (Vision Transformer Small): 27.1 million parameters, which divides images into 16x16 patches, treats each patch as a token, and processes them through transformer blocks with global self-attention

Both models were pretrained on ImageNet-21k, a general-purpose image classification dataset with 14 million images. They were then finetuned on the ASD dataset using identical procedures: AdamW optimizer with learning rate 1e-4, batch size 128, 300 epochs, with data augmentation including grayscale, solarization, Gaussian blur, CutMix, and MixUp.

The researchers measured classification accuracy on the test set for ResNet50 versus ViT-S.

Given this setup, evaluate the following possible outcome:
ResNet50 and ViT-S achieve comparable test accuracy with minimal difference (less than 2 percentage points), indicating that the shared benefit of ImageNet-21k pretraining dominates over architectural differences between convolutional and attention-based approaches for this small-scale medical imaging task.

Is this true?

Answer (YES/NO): YES